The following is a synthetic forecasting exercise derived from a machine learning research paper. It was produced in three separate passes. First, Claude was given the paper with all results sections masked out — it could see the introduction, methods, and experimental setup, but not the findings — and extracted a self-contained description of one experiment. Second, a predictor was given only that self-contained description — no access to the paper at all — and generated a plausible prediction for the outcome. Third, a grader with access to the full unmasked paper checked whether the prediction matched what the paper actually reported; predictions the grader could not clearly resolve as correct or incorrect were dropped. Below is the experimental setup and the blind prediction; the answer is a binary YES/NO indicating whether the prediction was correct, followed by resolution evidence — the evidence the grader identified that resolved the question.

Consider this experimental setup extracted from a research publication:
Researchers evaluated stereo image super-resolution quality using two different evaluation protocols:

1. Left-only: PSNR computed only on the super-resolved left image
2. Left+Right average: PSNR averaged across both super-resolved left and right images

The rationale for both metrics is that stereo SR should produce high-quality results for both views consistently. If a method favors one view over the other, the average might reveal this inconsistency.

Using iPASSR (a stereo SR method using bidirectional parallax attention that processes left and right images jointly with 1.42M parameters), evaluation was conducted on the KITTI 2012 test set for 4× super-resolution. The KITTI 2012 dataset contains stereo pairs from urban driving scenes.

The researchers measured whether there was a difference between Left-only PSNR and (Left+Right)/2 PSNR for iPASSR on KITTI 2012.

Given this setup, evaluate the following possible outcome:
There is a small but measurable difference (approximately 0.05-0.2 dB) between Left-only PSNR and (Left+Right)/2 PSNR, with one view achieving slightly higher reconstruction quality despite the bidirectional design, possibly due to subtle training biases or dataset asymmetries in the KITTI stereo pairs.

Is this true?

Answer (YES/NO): YES